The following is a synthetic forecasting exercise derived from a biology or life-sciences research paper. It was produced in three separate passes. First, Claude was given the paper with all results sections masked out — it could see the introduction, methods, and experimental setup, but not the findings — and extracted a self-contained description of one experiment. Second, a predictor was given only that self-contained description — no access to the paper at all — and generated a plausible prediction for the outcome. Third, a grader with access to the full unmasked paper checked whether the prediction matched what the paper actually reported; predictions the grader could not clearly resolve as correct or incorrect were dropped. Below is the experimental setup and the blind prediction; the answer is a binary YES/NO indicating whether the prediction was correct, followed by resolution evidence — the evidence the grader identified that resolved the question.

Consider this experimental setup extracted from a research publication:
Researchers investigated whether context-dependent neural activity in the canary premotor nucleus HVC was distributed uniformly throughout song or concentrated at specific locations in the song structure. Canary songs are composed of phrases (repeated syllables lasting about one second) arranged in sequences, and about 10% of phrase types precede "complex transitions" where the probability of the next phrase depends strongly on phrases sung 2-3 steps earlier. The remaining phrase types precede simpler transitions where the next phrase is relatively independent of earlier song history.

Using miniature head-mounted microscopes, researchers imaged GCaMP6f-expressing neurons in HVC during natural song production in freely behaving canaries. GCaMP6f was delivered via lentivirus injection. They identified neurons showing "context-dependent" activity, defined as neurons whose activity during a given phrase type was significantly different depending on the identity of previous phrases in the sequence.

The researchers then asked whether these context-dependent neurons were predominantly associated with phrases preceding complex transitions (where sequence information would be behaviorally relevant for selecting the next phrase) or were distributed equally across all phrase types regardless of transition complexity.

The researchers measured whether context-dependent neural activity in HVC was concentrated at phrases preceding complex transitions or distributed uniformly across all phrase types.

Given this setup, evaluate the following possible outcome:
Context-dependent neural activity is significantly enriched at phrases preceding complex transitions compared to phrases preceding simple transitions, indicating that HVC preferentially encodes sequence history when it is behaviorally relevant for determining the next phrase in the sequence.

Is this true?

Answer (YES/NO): YES